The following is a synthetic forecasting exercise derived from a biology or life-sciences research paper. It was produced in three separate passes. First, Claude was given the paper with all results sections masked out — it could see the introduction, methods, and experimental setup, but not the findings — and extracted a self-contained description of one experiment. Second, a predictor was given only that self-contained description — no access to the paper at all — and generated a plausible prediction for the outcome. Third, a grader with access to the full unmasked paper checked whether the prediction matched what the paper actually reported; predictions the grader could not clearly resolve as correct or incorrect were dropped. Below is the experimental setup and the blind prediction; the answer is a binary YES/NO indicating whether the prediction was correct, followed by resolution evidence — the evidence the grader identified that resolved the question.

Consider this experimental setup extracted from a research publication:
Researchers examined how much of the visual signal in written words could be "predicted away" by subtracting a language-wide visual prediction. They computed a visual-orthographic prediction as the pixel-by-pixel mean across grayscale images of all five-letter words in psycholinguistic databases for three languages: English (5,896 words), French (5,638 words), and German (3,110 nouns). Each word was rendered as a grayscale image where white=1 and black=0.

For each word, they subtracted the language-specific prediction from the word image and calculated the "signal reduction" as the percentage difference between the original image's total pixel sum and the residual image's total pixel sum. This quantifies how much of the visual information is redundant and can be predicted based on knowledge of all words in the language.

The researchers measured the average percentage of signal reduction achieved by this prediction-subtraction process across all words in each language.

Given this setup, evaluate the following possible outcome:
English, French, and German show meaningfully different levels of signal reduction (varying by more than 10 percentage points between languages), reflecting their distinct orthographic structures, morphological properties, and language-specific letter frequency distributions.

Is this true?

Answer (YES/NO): NO